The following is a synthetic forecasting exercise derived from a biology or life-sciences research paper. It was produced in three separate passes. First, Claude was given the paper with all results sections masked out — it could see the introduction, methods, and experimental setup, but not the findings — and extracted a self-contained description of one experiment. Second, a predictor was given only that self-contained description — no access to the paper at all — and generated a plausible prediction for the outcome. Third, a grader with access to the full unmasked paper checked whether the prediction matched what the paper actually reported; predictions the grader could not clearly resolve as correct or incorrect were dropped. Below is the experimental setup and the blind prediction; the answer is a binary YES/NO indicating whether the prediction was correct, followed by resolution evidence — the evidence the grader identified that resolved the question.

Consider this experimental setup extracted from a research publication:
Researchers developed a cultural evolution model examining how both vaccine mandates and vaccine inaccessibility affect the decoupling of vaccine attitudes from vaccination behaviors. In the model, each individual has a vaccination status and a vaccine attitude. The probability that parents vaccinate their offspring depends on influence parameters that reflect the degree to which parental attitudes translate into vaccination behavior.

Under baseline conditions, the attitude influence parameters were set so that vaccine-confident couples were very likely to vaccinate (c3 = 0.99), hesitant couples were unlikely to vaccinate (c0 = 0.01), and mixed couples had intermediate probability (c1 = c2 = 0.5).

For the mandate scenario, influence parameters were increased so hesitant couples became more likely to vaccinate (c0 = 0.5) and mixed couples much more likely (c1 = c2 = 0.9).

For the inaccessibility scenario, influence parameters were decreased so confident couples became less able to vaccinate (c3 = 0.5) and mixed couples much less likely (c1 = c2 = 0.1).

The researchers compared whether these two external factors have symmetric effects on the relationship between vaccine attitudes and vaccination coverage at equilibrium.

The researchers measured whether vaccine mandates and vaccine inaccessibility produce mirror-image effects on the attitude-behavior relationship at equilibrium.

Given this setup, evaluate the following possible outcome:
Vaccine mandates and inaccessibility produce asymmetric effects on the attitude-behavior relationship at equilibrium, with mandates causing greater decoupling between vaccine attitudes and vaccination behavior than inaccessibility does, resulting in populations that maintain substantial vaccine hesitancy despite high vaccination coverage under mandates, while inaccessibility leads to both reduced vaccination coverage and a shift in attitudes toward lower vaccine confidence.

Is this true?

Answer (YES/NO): NO